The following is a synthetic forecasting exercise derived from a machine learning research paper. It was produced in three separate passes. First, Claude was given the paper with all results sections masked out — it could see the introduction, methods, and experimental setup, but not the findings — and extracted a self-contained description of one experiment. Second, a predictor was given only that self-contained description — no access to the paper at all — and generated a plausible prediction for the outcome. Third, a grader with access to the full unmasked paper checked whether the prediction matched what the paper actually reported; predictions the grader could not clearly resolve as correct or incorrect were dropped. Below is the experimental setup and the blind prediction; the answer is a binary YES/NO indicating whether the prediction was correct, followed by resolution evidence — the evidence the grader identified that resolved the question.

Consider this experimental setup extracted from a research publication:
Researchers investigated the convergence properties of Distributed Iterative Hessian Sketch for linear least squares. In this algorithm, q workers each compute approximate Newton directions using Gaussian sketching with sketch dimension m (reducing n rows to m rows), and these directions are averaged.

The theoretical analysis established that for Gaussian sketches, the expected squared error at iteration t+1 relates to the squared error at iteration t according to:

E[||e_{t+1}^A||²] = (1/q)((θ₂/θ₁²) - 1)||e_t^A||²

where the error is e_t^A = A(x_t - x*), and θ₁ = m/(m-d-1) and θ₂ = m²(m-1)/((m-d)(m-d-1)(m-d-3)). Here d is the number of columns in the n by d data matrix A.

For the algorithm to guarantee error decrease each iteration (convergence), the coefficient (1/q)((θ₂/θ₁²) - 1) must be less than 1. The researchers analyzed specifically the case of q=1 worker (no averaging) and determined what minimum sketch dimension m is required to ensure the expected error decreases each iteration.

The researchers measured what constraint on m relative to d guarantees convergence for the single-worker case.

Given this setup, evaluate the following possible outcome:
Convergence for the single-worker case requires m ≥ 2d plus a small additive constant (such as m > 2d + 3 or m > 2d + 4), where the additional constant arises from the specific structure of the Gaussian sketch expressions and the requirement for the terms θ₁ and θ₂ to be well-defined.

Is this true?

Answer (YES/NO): NO